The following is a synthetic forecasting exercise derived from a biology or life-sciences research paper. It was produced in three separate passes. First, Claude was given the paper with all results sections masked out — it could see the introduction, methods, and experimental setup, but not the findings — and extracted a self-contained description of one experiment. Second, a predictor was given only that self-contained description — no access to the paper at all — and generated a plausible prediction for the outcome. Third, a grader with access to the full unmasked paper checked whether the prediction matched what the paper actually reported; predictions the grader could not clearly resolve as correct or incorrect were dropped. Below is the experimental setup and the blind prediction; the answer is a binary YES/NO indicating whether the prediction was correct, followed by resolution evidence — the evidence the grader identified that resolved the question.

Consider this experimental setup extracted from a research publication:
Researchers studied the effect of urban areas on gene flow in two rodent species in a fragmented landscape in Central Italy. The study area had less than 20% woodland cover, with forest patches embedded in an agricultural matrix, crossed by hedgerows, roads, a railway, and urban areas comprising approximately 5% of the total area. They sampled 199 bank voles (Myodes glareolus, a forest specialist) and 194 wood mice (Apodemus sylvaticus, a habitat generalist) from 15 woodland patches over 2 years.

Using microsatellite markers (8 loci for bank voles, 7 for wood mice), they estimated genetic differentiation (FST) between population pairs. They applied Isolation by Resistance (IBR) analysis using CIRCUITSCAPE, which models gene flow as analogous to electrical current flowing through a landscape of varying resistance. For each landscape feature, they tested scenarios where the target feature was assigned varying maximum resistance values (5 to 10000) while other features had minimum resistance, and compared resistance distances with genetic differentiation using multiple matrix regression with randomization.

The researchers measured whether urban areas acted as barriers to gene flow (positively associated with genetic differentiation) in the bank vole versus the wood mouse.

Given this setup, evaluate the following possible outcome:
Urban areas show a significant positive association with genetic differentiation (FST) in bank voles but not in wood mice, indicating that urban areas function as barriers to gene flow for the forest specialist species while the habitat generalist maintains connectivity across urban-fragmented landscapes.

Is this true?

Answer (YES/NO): YES